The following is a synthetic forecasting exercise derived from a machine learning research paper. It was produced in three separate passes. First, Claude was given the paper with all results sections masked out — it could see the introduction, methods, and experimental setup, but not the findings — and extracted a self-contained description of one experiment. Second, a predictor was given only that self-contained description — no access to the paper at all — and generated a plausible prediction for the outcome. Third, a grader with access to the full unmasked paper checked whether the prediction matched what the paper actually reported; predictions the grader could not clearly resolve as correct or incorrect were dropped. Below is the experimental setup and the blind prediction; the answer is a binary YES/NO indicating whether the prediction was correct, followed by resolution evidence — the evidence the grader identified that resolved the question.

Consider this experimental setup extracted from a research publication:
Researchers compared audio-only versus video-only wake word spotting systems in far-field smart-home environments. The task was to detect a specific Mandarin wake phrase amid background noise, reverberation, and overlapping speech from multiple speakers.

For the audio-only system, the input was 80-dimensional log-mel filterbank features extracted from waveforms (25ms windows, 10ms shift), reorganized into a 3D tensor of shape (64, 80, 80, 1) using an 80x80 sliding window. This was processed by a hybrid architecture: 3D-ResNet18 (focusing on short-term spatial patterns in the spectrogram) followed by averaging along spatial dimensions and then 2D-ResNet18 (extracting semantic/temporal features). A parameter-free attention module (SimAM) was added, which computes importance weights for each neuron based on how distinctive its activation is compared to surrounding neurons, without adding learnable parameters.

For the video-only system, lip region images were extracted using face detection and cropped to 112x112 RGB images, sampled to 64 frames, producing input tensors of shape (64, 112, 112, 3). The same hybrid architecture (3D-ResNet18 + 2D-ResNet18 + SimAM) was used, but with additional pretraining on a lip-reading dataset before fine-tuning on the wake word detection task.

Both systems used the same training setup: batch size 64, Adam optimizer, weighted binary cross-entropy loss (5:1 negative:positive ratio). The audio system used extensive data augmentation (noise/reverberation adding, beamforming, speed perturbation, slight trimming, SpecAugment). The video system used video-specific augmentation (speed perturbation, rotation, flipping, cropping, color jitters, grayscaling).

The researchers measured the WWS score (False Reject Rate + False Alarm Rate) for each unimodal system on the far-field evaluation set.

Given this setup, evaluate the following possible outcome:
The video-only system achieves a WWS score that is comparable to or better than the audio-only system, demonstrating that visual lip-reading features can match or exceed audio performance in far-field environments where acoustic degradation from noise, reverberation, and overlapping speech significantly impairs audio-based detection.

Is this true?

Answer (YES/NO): NO